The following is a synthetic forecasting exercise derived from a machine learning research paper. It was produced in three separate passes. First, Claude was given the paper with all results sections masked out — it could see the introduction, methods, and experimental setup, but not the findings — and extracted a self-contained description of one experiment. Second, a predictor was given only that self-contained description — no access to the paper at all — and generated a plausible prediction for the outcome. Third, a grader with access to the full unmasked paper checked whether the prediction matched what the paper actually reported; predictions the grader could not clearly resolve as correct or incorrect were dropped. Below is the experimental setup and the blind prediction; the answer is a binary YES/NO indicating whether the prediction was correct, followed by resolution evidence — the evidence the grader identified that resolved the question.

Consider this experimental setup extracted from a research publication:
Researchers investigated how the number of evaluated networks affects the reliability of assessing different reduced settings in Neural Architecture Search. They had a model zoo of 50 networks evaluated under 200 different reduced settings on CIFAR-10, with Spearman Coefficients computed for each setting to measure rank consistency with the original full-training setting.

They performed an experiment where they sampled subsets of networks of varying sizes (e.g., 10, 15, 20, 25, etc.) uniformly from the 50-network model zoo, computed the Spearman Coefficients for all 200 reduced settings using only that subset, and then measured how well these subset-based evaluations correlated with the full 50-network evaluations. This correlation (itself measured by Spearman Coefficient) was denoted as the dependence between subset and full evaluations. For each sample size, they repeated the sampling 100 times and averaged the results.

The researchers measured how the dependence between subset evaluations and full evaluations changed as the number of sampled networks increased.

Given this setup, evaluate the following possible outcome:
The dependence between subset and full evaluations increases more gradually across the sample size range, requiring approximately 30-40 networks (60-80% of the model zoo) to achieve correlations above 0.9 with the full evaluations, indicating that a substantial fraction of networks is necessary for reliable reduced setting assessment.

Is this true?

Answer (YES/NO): NO